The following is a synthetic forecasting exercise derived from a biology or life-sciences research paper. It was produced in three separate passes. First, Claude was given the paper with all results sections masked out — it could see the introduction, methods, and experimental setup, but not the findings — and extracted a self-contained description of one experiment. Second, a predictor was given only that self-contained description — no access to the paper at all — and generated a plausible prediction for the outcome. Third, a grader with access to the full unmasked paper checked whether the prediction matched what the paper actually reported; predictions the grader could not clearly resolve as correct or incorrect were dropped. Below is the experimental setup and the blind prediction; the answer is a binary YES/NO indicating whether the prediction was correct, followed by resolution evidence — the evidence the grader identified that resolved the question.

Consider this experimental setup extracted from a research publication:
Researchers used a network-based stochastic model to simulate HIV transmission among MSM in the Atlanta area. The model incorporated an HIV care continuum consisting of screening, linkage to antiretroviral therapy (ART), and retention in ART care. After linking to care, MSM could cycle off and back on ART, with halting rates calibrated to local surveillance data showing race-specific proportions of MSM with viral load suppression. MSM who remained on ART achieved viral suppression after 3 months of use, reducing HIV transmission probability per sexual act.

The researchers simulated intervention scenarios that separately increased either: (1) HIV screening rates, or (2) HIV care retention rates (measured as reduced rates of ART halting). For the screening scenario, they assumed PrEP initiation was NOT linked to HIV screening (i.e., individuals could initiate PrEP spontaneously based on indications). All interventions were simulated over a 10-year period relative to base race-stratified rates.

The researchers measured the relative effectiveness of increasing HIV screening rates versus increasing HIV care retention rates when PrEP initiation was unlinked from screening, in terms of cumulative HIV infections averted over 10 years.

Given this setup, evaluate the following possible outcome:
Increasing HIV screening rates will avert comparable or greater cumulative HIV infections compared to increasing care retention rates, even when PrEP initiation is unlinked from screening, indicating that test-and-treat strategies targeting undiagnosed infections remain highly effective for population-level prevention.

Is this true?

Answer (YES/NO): NO